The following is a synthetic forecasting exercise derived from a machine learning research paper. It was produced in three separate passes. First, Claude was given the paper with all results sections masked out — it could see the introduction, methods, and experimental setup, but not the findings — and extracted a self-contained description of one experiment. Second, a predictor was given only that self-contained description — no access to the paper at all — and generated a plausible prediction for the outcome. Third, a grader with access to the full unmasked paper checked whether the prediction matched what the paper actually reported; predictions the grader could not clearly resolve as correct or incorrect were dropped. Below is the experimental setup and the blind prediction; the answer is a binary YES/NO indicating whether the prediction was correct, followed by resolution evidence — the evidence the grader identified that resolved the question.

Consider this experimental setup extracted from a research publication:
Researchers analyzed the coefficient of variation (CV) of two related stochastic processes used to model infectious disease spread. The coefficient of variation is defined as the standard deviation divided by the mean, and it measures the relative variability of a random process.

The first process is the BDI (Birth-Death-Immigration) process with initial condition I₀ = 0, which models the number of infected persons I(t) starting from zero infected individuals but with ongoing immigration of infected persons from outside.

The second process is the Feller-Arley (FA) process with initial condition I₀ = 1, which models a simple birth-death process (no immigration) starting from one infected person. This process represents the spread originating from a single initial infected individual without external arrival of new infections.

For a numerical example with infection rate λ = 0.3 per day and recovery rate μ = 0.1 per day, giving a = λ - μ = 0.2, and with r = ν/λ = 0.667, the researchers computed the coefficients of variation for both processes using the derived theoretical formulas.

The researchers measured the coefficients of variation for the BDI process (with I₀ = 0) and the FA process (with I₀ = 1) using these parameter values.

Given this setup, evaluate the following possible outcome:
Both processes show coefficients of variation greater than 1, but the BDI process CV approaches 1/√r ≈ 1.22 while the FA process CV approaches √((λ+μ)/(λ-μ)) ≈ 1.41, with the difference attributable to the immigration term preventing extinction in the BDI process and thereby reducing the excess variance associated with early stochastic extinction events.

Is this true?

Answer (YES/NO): YES